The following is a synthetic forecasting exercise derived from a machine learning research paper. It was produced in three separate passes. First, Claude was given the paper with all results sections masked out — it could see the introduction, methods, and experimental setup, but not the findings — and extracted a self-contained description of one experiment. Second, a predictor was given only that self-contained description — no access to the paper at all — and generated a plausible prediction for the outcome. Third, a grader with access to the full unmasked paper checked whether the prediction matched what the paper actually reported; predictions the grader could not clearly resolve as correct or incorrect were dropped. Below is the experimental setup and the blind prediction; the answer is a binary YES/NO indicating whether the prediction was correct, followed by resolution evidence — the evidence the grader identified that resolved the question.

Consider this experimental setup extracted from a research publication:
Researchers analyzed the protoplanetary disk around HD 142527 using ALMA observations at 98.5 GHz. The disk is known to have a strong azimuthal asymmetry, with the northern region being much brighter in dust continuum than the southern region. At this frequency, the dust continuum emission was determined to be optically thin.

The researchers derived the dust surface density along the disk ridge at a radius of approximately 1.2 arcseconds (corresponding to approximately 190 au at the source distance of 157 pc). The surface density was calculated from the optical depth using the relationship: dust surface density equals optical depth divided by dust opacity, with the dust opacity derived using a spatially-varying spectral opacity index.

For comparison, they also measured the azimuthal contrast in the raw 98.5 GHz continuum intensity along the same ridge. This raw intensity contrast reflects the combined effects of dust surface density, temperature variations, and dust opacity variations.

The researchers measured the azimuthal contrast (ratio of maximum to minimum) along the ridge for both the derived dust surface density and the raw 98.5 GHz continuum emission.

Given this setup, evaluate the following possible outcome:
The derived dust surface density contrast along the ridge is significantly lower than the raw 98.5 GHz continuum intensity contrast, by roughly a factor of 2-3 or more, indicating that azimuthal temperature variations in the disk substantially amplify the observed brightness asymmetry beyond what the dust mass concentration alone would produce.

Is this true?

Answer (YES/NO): NO